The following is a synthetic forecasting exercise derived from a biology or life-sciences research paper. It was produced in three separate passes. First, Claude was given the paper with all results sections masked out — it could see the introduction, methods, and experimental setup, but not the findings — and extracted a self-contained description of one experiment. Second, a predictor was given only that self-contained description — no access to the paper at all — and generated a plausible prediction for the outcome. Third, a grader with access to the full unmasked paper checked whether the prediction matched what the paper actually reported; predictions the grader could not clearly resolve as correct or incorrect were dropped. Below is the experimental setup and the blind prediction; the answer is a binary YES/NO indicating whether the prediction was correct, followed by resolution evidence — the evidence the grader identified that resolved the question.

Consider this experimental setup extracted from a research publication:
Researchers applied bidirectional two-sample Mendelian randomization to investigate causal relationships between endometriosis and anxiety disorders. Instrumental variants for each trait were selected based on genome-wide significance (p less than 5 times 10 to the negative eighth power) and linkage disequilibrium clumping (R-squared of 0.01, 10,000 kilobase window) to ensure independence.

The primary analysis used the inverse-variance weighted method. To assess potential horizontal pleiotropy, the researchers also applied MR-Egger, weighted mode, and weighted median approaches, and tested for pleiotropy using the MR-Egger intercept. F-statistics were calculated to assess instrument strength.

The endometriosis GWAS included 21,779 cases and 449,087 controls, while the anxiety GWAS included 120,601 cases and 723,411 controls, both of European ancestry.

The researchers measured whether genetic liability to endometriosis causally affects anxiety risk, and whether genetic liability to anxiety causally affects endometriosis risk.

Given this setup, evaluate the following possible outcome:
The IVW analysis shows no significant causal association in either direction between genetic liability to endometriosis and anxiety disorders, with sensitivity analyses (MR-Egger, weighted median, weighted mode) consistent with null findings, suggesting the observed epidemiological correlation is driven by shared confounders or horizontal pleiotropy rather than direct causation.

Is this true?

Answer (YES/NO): NO